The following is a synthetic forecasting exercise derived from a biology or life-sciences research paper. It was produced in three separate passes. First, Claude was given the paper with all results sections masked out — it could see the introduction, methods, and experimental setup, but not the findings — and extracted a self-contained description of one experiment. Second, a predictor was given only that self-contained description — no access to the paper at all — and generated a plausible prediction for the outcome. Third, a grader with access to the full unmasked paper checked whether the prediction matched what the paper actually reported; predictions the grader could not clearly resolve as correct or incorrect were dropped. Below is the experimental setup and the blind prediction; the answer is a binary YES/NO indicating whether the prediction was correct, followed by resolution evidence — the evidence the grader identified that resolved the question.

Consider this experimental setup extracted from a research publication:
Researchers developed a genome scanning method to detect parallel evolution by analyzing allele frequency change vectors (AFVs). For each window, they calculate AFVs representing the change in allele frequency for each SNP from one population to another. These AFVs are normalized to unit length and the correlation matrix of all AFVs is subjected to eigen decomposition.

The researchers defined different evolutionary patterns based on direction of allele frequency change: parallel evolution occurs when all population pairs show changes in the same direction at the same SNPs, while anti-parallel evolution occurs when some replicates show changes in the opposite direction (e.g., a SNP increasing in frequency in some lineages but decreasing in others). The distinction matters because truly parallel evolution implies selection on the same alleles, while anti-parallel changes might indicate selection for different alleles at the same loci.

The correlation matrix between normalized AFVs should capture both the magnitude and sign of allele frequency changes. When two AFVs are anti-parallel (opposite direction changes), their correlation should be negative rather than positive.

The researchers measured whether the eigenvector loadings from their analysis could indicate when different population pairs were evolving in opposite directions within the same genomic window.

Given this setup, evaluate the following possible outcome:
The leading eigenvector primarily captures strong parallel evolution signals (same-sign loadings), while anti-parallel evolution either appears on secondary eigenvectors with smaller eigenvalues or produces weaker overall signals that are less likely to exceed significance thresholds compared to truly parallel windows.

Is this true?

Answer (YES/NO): NO